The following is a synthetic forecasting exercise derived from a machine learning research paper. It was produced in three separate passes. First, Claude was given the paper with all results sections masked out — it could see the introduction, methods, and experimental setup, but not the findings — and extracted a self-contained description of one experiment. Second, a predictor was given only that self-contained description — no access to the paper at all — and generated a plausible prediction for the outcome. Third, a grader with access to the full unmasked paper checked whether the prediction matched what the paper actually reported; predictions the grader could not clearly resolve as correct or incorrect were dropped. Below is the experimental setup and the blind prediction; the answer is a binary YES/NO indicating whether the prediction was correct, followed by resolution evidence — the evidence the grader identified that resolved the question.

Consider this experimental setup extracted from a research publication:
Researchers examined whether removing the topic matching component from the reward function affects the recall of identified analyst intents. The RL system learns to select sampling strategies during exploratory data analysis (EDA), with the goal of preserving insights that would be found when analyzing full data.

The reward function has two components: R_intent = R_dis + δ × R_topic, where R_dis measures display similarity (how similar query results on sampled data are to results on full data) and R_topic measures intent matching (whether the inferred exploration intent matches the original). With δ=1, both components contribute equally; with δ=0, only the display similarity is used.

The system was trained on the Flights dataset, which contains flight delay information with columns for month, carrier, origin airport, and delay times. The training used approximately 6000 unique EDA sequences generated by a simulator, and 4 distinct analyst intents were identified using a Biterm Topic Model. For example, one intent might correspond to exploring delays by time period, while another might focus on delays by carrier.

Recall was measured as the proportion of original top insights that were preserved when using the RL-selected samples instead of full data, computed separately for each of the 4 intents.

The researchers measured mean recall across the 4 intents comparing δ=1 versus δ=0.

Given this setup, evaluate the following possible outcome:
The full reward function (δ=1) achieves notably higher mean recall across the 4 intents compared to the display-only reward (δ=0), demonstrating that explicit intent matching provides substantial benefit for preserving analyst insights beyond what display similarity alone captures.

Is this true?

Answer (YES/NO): YES